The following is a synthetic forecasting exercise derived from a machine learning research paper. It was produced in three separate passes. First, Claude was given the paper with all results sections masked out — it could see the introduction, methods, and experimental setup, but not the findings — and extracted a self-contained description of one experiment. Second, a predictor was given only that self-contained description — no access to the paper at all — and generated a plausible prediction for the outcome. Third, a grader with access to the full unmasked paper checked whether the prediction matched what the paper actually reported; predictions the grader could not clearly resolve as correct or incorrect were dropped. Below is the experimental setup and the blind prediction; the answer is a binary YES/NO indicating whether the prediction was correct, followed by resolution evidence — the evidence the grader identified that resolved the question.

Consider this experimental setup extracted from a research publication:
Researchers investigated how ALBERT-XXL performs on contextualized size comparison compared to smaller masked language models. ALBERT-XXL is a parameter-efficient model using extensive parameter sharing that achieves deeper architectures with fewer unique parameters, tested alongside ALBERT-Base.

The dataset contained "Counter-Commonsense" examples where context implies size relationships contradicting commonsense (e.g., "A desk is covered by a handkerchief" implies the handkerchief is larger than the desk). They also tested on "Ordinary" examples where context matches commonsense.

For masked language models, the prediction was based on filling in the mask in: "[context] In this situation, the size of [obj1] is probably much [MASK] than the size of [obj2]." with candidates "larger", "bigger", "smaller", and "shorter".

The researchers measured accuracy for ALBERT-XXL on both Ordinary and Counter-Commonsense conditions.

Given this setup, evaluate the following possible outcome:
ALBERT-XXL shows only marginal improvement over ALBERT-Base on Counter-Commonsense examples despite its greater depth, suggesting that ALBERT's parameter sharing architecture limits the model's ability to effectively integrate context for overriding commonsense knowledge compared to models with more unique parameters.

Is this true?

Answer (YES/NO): NO